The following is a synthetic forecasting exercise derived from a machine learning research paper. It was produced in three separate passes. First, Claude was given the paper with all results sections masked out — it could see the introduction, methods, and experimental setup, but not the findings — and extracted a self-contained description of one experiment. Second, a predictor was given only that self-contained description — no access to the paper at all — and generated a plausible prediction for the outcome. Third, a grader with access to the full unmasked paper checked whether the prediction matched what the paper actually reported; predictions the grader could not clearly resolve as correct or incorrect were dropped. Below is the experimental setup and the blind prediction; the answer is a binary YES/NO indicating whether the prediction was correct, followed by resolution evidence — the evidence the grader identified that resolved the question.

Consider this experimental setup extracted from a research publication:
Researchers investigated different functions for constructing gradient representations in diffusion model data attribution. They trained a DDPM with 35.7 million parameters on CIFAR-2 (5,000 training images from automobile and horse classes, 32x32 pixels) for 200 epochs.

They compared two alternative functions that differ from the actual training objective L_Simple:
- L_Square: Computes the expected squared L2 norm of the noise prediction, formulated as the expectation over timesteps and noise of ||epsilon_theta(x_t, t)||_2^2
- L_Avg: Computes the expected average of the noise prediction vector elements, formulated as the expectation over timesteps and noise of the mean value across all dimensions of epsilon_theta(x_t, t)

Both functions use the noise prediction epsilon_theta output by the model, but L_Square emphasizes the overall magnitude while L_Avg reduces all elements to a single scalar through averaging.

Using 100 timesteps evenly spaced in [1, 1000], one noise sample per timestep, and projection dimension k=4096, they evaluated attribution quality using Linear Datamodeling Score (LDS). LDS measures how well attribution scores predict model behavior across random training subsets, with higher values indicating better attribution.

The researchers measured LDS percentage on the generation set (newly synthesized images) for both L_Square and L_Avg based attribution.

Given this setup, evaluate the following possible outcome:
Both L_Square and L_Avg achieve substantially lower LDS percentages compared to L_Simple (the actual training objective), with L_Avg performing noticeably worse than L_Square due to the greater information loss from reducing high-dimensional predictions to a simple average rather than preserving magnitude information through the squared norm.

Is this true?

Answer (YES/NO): NO